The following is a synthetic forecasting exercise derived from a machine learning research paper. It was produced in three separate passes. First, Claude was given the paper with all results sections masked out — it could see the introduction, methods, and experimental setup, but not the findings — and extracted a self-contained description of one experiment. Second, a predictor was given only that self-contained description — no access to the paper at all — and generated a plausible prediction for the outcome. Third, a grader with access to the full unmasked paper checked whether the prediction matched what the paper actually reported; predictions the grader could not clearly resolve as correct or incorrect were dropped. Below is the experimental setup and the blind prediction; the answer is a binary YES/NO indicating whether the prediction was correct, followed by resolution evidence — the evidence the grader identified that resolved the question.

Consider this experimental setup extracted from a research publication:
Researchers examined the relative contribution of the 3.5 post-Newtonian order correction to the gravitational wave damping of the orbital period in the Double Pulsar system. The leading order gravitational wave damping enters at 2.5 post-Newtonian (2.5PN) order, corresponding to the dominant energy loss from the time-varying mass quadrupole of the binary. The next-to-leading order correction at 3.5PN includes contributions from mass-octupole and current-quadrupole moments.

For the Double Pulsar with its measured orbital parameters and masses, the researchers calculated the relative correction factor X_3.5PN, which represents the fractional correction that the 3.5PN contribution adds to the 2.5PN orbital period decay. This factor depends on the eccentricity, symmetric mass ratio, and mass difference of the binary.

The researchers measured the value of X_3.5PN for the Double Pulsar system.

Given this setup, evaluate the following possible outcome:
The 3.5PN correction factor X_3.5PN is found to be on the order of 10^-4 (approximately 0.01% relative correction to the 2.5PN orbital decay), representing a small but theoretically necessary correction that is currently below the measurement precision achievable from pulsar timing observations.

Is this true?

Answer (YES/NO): NO